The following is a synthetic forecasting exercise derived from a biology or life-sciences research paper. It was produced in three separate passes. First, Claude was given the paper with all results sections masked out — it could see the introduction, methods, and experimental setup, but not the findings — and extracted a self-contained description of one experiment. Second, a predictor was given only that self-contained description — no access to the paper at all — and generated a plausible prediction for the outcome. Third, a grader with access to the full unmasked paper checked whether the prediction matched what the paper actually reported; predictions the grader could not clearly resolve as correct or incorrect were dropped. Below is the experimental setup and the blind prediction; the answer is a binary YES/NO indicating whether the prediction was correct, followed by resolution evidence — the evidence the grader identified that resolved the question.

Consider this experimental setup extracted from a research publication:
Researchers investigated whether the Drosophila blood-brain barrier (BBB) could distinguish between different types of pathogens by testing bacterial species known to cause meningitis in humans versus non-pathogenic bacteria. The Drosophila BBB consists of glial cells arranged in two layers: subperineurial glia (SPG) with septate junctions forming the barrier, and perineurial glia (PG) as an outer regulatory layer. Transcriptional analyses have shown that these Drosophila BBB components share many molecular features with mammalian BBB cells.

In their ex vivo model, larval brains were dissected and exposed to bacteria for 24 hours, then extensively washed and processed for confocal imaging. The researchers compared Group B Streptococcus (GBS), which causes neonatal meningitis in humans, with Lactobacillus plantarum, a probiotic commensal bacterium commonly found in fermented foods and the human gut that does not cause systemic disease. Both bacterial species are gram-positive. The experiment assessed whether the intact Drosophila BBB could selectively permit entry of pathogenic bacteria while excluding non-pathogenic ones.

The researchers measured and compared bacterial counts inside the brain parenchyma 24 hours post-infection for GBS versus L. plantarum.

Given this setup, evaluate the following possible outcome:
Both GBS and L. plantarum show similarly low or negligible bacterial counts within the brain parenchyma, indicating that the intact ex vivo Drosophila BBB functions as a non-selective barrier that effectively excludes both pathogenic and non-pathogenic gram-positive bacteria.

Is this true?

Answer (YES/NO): NO